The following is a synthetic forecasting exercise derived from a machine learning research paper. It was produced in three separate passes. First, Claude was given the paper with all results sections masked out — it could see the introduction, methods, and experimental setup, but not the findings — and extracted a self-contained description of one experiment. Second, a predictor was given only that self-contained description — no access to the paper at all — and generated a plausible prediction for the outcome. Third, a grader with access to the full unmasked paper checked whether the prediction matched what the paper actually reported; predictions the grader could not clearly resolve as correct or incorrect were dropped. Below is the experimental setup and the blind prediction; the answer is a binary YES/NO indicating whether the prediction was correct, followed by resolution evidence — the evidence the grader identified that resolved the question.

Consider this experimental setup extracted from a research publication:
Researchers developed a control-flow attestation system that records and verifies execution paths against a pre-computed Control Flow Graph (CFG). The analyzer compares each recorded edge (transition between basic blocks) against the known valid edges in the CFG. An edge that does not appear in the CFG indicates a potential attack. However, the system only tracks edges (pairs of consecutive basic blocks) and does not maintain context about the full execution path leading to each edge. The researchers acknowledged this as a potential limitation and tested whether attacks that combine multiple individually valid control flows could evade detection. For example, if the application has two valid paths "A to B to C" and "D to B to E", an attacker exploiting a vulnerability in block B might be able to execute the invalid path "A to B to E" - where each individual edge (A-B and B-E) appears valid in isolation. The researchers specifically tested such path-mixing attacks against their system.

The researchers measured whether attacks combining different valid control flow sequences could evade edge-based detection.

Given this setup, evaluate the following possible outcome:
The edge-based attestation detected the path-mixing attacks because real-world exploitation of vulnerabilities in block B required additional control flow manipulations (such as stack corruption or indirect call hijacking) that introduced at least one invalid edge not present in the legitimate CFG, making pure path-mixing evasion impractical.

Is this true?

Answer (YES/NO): NO